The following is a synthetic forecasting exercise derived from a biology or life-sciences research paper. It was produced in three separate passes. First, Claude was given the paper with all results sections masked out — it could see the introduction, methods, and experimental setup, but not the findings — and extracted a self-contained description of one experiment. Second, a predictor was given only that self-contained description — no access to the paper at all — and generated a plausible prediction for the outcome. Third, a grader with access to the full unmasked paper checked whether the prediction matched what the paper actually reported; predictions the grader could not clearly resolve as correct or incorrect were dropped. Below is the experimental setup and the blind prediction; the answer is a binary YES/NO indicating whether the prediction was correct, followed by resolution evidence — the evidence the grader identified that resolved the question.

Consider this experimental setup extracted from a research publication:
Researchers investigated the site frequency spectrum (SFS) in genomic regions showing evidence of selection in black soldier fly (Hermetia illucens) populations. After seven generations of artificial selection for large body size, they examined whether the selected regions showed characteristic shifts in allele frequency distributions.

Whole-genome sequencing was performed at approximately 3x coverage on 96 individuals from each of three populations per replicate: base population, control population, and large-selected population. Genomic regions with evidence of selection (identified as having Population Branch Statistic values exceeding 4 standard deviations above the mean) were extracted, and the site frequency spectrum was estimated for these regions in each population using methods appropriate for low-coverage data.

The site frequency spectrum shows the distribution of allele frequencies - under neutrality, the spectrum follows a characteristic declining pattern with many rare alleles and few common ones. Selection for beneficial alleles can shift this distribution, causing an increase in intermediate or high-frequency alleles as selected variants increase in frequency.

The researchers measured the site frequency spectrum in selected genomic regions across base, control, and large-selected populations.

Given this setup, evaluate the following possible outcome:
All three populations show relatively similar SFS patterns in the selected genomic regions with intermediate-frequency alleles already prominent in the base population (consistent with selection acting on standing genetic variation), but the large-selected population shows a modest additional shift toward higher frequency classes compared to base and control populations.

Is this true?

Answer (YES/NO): NO